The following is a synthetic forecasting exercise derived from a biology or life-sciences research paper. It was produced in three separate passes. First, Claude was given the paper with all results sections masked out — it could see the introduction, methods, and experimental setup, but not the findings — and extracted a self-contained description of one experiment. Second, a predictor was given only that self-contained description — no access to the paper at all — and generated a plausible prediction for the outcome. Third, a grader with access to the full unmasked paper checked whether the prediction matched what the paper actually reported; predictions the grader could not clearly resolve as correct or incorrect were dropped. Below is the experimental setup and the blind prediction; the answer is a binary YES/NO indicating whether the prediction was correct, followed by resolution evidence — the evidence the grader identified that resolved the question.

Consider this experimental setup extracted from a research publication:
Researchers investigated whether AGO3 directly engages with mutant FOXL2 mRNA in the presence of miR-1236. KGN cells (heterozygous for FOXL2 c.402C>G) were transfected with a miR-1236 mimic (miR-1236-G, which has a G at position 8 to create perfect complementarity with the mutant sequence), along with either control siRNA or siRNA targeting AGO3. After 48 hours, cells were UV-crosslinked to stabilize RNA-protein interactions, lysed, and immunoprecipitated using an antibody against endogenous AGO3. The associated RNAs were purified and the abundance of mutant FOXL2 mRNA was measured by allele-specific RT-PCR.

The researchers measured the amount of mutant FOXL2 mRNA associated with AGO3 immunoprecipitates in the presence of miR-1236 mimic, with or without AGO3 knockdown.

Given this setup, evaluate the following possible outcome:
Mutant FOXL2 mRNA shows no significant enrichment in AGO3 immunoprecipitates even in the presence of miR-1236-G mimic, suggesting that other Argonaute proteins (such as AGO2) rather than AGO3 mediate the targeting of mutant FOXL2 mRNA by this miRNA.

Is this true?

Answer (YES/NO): NO